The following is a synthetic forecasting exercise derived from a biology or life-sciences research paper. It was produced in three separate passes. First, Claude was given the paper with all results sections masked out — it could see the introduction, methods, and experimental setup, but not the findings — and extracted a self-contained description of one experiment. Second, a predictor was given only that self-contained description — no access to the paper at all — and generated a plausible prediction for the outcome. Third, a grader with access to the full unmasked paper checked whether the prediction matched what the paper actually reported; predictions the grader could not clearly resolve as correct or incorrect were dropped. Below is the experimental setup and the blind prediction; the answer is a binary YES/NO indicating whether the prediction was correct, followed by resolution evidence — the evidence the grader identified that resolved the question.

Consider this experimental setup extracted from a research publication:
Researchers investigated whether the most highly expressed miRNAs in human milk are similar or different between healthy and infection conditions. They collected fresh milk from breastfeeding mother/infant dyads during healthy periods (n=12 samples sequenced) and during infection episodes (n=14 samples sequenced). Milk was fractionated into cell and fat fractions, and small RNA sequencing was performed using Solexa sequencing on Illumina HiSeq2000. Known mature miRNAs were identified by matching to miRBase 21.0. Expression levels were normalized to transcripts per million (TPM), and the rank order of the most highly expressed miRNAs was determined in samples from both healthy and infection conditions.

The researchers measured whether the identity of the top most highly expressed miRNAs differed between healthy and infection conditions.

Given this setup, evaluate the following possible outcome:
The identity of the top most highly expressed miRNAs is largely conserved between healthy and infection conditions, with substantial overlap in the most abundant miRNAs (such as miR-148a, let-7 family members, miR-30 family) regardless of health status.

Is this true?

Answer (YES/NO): YES